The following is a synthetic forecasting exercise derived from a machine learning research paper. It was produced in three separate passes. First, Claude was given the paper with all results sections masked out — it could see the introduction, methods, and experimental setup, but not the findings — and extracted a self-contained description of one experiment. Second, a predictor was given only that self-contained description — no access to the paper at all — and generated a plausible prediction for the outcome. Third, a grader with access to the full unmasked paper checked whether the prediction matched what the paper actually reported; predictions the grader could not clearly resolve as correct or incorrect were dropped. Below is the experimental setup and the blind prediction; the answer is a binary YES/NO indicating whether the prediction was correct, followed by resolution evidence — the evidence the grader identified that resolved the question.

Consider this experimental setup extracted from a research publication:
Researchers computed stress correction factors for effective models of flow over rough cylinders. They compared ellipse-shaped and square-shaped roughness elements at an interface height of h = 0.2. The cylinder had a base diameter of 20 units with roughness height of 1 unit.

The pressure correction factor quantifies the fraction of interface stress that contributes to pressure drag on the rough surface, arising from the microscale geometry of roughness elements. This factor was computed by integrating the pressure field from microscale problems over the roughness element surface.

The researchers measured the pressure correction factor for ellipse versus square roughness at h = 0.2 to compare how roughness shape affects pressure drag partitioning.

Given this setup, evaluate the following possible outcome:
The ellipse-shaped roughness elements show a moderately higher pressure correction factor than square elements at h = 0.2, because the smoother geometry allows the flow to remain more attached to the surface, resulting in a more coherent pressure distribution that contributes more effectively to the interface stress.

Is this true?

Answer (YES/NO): YES